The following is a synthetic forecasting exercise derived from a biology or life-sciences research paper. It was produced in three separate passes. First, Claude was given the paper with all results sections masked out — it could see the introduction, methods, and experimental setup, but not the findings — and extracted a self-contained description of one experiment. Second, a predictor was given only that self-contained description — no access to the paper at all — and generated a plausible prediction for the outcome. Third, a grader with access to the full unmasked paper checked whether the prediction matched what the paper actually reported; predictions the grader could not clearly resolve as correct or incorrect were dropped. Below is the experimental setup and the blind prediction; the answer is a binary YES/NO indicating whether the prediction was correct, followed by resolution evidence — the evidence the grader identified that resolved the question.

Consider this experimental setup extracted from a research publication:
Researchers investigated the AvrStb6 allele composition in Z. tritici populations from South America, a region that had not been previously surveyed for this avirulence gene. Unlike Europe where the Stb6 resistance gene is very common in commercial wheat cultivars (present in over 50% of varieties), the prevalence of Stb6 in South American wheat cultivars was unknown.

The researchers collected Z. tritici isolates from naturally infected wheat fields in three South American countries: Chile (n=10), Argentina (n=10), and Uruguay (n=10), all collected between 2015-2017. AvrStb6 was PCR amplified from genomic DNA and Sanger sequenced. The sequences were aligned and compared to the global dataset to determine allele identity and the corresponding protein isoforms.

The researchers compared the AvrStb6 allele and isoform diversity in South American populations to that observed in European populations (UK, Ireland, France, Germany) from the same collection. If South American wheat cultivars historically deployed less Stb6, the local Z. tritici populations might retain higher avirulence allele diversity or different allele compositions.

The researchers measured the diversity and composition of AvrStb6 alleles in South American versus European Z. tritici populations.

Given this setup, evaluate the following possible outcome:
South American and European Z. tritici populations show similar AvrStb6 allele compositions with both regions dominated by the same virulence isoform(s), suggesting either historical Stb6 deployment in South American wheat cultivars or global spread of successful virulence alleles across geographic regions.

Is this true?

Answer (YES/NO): NO